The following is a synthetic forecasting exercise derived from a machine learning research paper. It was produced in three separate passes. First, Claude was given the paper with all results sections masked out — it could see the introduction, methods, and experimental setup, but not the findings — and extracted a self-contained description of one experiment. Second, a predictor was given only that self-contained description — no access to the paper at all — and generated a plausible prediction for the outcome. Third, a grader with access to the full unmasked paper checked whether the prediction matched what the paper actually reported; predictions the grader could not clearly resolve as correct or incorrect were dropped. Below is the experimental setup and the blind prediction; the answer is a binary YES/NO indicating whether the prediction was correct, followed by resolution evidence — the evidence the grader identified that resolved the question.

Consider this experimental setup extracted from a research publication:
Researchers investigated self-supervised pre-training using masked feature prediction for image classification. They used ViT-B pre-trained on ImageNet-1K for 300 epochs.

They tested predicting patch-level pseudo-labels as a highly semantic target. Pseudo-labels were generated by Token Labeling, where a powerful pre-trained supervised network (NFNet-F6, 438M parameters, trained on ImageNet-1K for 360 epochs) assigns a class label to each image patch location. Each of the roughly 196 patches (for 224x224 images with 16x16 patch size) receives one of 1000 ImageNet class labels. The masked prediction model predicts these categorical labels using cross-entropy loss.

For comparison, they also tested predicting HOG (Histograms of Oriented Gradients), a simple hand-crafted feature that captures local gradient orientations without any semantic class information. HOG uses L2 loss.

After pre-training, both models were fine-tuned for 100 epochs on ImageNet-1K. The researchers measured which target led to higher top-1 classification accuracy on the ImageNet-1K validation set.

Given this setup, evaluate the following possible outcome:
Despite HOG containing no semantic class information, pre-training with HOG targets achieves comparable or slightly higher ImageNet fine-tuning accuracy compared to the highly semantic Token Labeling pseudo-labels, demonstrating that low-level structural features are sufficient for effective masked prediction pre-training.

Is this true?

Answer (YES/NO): NO